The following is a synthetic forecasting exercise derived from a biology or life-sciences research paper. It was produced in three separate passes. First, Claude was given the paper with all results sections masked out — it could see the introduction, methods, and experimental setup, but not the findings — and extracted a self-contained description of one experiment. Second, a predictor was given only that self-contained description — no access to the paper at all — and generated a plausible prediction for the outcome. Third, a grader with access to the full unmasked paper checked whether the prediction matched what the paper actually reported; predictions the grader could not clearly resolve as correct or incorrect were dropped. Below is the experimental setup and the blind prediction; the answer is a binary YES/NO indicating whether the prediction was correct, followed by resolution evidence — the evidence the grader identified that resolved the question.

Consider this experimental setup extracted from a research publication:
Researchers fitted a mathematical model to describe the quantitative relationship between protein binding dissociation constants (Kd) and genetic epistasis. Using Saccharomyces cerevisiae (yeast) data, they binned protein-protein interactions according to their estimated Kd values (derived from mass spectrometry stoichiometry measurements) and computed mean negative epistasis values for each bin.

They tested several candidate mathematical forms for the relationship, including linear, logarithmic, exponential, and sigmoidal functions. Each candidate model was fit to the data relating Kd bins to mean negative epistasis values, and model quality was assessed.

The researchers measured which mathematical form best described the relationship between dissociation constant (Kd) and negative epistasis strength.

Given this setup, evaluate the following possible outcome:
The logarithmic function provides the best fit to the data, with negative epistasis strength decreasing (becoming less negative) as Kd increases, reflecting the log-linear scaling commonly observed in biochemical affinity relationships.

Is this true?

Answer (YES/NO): NO